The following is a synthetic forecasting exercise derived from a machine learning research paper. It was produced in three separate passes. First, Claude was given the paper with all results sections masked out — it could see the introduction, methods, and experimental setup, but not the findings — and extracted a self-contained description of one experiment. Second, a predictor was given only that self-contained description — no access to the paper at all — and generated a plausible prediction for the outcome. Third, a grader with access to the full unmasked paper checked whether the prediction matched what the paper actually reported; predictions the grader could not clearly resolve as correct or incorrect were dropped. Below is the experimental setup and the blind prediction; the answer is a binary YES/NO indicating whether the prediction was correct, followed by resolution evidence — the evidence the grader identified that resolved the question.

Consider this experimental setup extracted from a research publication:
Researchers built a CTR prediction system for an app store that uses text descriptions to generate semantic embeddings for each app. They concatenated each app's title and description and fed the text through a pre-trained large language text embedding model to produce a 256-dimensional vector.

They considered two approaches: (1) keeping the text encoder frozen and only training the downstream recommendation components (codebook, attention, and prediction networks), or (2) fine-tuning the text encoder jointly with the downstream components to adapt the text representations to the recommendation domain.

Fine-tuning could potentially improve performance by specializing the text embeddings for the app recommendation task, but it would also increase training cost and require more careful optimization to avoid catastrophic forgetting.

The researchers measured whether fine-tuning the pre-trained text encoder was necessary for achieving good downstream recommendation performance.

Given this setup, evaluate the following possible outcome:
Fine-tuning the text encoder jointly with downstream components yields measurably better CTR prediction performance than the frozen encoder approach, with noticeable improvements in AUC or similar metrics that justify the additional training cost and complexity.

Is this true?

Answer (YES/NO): NO